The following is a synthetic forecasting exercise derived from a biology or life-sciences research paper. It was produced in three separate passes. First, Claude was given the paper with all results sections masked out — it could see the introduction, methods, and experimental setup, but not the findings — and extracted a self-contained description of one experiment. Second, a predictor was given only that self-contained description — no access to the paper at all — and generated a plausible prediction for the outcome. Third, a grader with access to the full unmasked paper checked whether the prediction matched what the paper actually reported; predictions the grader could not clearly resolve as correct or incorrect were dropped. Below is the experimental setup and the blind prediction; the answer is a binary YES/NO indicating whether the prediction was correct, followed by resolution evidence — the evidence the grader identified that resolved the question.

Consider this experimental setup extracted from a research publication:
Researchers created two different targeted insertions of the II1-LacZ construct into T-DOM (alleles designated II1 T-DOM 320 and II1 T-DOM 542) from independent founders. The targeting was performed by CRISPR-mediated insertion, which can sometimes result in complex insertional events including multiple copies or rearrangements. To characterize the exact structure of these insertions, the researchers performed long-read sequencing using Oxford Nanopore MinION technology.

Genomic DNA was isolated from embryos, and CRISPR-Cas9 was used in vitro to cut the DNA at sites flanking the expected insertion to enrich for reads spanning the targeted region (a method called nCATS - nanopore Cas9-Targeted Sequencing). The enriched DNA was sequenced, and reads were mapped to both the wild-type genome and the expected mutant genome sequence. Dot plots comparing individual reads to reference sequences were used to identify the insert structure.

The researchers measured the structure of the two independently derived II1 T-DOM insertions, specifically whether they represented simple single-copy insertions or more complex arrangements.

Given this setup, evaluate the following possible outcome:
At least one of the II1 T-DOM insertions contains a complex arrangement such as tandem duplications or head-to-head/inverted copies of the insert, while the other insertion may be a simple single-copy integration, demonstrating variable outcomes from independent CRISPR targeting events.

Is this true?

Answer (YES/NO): YES